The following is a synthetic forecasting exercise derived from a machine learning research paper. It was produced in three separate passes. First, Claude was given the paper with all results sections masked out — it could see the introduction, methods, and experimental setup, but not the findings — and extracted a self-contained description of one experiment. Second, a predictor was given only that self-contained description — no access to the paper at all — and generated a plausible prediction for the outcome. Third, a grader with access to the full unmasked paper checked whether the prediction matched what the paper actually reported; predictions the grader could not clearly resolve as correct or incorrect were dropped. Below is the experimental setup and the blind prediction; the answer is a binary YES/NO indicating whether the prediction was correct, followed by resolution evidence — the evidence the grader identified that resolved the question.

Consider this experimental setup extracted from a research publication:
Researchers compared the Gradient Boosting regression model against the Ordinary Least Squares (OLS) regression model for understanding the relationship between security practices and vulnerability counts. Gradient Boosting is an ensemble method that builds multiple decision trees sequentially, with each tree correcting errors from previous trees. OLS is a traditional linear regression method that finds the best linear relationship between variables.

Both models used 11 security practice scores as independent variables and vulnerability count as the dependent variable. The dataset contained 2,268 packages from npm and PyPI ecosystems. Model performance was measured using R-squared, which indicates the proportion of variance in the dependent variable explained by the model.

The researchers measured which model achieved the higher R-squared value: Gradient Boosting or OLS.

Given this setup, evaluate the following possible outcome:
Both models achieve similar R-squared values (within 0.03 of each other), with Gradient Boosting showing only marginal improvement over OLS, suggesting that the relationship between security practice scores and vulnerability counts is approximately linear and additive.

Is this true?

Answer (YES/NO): YES